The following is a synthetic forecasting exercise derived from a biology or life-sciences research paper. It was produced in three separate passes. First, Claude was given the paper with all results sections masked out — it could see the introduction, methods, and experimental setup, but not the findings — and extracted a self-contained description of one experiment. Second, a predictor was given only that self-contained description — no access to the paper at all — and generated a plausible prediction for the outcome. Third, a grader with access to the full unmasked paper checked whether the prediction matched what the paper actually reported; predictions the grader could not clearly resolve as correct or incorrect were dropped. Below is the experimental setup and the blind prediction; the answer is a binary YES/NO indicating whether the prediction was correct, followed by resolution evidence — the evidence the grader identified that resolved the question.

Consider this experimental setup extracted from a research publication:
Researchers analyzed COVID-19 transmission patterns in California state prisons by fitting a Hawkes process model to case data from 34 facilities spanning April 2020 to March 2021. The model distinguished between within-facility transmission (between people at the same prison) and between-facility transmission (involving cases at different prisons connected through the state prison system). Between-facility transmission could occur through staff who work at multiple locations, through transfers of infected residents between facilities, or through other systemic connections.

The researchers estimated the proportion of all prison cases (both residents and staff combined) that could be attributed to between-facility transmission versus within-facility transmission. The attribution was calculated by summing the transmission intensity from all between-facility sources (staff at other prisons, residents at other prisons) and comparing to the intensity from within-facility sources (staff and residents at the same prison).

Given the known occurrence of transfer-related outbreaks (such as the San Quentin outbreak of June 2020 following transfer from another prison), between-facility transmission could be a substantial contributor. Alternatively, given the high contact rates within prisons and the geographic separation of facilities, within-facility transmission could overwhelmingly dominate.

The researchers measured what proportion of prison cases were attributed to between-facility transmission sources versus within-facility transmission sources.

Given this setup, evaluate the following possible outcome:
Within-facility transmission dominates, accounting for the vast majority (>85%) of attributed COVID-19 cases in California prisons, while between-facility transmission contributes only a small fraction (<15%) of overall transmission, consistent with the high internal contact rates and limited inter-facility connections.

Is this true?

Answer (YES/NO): YES